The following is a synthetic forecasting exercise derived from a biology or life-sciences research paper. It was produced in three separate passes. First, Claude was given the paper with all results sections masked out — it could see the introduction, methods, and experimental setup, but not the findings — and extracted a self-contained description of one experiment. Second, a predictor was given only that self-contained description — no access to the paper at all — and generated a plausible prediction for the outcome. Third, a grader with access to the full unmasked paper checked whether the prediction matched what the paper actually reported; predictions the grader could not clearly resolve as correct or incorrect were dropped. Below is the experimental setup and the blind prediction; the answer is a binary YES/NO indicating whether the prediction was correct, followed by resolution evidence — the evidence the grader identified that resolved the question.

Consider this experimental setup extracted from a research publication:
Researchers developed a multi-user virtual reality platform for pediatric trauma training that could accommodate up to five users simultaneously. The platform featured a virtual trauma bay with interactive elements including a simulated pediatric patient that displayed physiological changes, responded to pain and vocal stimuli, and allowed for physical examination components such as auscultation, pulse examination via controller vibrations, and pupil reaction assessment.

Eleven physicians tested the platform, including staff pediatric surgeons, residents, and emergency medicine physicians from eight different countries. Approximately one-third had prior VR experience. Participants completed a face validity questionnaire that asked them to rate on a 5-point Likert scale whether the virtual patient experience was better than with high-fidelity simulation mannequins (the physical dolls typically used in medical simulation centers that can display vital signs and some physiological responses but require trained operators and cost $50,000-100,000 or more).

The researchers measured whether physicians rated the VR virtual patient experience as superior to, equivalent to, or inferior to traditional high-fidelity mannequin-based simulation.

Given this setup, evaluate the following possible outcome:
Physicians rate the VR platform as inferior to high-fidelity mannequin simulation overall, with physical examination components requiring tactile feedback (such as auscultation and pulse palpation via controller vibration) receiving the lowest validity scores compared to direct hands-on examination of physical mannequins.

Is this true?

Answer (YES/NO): NO